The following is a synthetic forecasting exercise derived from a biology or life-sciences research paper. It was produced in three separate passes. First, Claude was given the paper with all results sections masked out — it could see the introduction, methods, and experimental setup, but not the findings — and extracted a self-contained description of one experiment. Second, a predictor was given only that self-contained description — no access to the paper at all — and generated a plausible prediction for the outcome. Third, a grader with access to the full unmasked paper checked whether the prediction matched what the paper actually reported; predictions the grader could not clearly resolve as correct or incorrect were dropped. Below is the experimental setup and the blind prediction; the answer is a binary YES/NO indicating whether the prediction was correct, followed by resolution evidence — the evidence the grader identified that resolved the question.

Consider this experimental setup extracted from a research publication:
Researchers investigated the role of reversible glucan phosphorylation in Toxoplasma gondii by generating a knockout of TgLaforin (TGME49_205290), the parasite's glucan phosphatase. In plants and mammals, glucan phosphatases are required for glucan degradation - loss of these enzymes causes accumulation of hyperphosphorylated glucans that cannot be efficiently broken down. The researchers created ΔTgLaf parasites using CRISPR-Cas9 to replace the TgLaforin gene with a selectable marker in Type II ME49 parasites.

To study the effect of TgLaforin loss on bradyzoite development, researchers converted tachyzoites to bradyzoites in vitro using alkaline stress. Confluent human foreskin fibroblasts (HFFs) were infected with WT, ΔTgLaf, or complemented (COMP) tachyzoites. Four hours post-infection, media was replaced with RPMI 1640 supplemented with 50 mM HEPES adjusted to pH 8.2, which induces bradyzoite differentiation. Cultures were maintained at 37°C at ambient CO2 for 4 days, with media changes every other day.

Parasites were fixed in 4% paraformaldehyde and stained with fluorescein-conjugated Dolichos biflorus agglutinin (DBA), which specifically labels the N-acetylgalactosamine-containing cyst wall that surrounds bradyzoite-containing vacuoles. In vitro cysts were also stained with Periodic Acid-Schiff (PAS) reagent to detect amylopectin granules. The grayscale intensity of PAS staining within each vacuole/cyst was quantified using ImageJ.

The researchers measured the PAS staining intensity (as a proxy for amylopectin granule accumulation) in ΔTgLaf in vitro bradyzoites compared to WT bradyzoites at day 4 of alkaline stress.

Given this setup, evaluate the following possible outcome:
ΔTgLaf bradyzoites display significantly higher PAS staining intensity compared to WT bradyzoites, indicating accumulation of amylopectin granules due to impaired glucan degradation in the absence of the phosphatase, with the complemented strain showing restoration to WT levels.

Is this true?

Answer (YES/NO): NO